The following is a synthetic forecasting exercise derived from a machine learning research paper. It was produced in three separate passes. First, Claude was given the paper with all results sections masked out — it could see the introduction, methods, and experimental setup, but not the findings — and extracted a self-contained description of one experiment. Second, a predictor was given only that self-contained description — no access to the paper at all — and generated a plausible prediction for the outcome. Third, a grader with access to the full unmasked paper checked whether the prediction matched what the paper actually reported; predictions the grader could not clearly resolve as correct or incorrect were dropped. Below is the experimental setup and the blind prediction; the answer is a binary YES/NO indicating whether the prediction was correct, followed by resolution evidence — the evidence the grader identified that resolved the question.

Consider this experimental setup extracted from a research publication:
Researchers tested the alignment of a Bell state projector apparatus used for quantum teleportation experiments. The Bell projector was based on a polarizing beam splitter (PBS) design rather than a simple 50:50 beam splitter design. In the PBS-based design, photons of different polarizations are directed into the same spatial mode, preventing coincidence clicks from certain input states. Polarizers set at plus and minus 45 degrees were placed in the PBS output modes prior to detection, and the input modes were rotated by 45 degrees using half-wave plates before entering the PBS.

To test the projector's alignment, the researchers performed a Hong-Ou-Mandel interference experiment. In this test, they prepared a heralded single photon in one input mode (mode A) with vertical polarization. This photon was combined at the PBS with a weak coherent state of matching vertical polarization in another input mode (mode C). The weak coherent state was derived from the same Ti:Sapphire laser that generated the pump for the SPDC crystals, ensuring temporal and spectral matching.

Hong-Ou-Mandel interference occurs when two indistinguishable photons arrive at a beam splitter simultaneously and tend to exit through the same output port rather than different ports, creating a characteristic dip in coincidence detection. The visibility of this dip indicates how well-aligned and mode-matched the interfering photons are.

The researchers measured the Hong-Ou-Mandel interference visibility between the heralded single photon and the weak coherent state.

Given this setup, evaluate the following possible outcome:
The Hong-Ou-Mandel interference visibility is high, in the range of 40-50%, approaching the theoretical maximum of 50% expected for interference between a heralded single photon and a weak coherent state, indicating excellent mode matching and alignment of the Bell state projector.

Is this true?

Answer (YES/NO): NO